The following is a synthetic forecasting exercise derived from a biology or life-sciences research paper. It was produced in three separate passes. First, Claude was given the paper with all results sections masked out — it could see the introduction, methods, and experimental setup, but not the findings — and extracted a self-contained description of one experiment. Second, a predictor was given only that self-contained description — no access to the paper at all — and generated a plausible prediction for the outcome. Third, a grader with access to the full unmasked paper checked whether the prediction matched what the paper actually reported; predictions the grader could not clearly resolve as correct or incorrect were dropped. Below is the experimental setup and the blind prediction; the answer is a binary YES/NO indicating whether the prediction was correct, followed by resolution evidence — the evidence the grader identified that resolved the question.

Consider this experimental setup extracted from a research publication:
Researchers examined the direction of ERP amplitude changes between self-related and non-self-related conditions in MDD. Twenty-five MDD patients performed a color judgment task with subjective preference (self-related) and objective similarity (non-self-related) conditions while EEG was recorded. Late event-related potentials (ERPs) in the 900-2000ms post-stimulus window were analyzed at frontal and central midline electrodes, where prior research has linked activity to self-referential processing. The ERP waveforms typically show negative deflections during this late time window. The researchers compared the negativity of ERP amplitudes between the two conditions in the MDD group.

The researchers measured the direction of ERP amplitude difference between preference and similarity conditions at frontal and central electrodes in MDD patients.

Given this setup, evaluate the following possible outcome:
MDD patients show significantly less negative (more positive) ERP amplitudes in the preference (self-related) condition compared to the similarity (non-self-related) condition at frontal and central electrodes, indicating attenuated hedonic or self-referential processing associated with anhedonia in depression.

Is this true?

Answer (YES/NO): YES